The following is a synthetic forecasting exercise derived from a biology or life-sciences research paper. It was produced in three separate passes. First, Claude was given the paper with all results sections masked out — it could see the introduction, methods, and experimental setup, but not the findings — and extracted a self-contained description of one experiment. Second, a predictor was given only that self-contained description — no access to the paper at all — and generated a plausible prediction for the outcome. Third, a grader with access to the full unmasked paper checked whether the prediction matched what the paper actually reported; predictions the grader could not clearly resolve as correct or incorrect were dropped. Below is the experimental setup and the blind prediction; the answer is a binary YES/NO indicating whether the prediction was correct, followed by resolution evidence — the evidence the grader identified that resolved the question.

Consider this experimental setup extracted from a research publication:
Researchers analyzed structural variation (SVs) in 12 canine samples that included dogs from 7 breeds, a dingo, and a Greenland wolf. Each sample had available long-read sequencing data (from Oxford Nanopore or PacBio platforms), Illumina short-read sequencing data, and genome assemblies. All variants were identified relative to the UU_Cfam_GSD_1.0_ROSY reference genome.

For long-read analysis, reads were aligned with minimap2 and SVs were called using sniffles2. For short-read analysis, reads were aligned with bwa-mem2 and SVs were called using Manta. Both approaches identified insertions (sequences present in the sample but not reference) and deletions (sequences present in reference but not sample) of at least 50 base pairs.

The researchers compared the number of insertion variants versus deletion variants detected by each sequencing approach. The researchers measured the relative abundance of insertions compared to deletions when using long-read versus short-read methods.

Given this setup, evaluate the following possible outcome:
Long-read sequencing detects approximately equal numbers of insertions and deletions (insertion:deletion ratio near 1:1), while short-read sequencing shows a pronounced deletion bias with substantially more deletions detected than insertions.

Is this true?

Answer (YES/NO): YES